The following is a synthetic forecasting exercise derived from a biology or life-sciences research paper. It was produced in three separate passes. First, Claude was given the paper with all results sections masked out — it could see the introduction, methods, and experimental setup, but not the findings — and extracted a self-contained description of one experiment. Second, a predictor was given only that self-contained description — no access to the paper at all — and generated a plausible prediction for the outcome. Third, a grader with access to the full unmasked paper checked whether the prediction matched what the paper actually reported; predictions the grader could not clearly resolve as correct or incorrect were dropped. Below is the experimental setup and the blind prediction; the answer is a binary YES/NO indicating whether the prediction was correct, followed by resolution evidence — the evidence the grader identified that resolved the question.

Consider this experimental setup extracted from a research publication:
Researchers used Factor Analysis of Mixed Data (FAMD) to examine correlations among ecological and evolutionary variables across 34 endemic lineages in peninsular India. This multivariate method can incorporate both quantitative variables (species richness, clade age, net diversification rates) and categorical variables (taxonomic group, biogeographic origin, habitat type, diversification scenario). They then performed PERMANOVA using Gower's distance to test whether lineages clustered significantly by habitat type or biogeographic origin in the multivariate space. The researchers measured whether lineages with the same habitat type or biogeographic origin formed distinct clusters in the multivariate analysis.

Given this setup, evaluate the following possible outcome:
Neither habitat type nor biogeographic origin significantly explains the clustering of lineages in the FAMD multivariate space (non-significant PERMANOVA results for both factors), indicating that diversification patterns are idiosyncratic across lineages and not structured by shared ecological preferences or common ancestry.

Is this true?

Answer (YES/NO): NO